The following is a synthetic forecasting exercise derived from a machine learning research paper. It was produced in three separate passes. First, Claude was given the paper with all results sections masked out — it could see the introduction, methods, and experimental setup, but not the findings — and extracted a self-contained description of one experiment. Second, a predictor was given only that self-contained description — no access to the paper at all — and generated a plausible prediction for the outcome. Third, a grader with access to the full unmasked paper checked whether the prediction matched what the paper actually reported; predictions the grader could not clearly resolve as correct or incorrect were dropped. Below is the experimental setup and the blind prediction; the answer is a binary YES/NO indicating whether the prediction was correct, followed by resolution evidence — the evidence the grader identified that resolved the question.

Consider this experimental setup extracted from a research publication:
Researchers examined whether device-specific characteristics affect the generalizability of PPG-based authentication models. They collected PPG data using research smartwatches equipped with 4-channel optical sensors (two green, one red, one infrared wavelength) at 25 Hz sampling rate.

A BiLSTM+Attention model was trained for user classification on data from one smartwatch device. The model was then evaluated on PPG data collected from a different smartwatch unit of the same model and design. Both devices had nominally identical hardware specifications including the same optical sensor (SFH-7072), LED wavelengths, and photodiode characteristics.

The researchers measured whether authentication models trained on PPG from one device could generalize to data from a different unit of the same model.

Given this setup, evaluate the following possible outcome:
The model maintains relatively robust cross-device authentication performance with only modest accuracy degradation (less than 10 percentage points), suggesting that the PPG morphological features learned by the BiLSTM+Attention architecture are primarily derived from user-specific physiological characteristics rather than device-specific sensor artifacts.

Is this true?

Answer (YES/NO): NO